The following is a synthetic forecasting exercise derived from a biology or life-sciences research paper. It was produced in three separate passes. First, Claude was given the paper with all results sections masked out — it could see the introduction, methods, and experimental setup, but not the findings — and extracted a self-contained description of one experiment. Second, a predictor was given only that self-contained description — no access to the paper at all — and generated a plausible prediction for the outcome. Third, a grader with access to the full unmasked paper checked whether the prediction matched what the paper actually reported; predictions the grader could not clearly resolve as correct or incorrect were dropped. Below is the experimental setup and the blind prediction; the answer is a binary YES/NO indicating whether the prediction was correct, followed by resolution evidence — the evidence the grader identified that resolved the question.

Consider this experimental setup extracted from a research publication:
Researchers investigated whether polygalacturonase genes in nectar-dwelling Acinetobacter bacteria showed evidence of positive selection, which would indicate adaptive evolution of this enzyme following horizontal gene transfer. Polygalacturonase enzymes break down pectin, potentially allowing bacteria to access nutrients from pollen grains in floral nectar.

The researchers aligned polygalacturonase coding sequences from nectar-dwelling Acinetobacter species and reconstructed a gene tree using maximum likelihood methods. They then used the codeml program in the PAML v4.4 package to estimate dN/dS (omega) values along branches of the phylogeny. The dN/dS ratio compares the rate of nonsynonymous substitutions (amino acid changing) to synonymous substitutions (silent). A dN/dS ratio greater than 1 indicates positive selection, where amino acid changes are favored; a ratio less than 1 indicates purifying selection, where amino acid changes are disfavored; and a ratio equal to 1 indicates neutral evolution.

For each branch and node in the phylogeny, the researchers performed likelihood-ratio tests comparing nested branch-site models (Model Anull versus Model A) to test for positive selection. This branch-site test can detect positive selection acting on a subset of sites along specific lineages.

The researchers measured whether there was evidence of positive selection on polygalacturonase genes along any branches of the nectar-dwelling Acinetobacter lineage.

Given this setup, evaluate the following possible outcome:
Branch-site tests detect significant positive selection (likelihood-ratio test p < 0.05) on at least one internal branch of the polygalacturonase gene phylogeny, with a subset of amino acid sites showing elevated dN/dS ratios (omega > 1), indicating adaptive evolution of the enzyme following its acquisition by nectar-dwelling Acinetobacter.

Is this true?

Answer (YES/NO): YES